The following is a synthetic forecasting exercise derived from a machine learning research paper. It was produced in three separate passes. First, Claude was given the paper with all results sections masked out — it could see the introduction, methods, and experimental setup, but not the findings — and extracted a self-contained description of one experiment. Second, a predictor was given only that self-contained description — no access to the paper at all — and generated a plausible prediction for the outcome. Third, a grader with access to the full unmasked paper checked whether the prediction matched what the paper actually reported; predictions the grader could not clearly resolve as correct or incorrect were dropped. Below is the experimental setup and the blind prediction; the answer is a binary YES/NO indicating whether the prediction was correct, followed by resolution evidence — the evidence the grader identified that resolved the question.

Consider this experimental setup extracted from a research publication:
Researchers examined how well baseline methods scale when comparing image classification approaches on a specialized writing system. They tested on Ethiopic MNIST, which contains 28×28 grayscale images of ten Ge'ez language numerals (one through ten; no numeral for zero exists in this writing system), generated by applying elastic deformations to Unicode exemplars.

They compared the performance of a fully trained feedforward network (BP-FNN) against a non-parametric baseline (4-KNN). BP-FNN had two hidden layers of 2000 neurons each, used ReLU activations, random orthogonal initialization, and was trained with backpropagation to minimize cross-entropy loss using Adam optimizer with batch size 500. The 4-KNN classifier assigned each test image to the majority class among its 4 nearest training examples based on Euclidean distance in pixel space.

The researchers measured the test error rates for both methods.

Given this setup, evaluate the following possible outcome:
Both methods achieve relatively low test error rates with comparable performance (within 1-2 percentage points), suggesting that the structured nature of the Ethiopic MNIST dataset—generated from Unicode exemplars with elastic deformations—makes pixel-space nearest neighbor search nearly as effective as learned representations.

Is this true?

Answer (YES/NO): NO